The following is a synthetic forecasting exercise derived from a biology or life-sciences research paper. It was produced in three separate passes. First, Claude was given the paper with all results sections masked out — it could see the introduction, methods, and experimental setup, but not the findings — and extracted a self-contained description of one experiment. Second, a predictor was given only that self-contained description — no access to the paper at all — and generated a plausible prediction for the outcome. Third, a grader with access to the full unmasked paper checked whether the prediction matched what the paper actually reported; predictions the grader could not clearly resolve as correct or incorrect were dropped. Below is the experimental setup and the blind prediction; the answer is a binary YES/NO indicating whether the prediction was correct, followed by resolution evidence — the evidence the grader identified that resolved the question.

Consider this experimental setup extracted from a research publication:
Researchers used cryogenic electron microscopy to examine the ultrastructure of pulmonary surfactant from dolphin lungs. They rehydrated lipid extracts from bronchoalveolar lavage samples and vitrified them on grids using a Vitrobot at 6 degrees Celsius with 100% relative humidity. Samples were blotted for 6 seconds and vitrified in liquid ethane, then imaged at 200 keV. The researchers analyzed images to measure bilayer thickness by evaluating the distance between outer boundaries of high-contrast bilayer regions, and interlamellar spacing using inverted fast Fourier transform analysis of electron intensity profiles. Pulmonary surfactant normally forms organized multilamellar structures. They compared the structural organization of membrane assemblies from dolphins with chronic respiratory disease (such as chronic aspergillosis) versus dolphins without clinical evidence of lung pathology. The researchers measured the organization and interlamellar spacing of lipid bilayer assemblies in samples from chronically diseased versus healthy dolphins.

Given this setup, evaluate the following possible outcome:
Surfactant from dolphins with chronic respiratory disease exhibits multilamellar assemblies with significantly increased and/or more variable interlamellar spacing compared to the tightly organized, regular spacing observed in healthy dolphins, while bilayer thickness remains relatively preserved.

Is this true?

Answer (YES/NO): NO